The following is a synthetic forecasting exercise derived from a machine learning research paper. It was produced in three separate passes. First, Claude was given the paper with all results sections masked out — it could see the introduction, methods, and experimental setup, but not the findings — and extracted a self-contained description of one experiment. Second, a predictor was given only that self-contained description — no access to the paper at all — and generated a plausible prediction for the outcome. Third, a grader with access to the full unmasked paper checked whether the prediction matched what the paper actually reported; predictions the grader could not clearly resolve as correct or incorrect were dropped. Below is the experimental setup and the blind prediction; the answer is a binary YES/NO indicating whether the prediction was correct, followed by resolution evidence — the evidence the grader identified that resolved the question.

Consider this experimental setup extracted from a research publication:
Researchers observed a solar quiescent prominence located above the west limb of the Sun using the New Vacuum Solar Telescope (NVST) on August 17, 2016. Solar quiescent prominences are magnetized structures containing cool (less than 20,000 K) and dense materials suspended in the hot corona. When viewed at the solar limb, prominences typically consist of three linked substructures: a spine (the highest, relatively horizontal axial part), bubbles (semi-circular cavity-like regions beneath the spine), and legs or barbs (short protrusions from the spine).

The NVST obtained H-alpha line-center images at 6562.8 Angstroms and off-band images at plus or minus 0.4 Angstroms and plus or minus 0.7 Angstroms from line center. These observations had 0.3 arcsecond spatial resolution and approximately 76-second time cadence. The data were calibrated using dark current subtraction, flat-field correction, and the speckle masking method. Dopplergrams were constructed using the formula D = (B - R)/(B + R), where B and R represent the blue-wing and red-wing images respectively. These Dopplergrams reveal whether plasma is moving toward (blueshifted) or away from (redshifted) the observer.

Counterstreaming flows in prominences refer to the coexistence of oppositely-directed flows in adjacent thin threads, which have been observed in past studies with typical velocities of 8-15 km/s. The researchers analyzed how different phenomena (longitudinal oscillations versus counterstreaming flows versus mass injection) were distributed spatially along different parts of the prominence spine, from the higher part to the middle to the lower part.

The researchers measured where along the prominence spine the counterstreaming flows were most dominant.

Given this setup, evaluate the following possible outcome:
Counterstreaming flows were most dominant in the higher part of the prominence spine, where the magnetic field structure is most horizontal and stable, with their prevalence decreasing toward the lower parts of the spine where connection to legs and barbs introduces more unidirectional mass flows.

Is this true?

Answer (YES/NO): NO